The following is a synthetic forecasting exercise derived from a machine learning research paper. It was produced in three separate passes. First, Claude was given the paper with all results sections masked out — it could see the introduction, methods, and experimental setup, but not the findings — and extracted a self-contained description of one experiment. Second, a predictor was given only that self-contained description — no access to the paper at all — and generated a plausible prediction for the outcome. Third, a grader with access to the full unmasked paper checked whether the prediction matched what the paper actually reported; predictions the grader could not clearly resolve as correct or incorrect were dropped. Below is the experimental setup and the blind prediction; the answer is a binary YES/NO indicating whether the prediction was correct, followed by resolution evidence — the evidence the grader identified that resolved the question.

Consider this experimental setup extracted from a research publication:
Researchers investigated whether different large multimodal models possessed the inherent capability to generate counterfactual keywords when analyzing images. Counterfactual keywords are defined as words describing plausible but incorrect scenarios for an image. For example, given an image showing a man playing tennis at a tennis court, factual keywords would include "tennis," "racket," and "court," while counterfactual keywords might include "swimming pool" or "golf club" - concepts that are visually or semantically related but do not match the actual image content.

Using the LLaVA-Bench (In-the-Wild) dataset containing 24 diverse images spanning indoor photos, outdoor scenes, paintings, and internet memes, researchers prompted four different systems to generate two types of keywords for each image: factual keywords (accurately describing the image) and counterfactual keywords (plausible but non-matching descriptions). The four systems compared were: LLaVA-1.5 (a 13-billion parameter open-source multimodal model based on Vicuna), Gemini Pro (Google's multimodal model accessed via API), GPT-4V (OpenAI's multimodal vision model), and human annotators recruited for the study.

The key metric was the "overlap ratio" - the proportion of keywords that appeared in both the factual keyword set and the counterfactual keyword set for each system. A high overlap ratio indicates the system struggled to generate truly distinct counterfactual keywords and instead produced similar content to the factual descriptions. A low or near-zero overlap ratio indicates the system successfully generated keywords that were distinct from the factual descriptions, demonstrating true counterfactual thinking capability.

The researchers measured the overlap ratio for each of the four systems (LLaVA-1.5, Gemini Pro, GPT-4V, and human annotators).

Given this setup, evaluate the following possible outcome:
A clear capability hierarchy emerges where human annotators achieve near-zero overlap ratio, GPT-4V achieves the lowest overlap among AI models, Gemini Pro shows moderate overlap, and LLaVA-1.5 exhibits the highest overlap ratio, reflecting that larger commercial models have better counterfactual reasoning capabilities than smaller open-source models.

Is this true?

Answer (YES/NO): NO